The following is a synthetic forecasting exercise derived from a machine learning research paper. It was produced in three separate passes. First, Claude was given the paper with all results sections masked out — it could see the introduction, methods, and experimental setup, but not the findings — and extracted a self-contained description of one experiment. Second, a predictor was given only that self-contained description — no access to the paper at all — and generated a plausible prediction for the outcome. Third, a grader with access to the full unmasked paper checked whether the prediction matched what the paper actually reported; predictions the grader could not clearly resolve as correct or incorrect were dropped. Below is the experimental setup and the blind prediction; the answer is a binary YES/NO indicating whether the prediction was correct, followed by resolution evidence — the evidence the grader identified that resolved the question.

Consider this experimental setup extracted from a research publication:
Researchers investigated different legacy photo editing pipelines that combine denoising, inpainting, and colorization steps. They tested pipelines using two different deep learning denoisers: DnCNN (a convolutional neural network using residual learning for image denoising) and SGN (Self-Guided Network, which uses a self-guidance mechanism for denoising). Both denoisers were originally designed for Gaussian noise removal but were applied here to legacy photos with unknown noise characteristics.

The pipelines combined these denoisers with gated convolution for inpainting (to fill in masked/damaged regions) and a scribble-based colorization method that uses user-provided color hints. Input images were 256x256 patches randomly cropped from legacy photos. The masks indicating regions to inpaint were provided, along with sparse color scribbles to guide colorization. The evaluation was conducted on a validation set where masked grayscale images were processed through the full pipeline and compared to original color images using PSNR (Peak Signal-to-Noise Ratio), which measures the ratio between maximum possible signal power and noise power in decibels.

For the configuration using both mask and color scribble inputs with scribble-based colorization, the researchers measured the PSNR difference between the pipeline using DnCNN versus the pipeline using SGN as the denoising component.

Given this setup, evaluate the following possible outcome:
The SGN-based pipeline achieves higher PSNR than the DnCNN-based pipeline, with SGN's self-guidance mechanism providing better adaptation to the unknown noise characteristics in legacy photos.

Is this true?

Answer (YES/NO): NO